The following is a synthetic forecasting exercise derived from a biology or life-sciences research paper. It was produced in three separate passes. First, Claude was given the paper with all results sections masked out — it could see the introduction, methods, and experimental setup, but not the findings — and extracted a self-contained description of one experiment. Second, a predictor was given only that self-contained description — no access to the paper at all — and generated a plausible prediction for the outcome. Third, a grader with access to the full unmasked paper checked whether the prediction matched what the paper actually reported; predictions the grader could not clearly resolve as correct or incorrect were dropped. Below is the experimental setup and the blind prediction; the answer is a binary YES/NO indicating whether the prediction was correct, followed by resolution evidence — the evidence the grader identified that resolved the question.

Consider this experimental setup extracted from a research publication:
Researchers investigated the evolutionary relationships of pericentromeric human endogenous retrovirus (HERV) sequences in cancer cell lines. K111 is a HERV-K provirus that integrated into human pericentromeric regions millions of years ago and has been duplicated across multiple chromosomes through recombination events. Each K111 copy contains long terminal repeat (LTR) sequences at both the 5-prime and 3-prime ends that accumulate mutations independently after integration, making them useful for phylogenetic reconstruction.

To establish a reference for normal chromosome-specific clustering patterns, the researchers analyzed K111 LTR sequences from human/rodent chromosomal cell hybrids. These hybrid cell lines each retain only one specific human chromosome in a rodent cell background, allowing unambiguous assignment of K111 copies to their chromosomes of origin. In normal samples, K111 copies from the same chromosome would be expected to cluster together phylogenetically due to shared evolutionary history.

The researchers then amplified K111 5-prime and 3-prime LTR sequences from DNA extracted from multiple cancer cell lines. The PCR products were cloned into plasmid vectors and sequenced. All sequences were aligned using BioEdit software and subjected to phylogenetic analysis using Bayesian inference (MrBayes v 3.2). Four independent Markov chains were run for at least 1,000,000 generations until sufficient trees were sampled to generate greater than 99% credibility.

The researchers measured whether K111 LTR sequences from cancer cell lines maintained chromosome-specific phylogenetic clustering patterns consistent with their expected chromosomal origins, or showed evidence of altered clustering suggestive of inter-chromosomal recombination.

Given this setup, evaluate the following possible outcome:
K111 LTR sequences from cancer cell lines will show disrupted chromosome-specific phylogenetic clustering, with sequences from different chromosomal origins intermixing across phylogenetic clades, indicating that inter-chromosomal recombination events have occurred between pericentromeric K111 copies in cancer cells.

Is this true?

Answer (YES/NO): NO